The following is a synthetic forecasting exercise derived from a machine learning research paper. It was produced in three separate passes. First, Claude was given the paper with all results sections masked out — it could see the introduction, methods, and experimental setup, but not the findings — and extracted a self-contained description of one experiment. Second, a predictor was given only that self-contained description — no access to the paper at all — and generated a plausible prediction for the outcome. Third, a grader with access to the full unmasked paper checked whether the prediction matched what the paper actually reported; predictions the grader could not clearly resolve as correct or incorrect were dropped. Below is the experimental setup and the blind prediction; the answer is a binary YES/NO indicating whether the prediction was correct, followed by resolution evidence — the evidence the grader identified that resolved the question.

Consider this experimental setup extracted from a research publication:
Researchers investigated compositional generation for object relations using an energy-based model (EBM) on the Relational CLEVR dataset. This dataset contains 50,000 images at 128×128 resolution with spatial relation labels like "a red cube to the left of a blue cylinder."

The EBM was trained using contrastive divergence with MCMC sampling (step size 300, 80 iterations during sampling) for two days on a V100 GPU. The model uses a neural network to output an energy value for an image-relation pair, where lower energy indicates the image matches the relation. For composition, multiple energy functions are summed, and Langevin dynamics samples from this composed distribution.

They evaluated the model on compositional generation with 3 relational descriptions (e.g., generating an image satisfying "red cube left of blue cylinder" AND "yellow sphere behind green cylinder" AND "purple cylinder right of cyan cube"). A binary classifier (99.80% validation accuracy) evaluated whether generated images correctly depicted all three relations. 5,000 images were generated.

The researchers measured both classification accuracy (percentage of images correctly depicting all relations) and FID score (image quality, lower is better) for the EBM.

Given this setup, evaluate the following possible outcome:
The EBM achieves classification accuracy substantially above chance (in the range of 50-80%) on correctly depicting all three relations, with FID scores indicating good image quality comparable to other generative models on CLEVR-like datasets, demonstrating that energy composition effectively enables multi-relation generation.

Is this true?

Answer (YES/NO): NO